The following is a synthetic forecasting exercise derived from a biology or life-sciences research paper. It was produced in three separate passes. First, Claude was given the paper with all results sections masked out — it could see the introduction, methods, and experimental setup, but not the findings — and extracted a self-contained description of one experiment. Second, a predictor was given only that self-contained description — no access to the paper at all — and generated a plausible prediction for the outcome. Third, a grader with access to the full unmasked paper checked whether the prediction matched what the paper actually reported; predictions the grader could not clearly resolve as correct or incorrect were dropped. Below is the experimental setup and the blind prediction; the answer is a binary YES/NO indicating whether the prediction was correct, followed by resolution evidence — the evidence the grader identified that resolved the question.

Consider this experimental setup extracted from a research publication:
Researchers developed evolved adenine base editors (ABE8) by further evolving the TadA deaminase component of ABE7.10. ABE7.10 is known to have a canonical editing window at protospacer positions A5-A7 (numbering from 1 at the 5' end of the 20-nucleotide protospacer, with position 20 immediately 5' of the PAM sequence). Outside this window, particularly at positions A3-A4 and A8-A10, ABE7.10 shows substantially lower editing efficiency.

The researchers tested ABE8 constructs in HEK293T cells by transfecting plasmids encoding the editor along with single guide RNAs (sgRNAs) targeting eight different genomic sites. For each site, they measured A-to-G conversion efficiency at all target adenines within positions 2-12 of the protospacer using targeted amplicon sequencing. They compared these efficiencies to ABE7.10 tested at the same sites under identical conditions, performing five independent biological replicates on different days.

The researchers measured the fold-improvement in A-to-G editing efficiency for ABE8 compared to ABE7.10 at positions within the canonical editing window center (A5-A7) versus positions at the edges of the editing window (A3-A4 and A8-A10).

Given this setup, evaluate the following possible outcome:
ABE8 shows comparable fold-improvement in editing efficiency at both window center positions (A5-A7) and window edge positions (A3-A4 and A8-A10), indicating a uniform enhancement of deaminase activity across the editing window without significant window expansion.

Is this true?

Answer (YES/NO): NO